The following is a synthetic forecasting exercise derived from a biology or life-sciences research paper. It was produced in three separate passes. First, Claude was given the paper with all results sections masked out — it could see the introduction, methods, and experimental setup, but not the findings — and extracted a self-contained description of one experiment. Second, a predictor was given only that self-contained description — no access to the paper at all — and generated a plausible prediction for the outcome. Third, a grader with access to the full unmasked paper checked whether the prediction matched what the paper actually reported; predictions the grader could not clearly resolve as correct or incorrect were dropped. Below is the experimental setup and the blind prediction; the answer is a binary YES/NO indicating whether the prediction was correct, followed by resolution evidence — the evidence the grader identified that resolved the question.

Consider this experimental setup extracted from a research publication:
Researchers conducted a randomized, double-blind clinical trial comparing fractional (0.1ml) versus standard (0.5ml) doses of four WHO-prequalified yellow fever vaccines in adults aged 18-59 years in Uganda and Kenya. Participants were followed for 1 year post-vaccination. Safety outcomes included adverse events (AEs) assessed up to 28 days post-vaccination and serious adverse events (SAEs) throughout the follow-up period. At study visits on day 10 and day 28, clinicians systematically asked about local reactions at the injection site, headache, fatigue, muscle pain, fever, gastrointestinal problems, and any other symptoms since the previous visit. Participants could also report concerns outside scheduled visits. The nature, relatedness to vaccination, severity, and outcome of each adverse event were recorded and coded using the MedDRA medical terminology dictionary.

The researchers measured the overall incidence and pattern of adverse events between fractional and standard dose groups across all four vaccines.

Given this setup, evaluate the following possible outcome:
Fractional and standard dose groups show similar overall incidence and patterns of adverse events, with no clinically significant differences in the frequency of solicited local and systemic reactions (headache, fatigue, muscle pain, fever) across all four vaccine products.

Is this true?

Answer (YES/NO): YES